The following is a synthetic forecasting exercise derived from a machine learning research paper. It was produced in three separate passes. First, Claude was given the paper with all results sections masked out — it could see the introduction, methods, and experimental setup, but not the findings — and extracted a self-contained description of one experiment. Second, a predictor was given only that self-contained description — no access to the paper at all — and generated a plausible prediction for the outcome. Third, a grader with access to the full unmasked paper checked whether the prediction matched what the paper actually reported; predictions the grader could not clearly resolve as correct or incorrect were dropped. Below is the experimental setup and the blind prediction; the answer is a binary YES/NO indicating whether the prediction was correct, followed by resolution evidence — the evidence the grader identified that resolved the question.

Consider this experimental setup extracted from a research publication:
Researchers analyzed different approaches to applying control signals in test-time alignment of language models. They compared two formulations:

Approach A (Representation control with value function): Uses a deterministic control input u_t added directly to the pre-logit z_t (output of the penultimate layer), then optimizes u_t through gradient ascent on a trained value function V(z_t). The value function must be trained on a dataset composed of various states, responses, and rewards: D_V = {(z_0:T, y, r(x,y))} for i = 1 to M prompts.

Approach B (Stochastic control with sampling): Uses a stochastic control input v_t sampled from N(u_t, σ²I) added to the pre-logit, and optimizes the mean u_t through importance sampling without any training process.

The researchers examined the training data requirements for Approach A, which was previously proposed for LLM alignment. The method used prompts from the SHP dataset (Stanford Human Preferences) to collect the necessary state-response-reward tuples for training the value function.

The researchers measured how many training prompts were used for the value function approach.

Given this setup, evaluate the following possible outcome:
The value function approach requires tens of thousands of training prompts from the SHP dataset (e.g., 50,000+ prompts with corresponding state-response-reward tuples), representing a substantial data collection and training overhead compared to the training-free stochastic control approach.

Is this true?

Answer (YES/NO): NO